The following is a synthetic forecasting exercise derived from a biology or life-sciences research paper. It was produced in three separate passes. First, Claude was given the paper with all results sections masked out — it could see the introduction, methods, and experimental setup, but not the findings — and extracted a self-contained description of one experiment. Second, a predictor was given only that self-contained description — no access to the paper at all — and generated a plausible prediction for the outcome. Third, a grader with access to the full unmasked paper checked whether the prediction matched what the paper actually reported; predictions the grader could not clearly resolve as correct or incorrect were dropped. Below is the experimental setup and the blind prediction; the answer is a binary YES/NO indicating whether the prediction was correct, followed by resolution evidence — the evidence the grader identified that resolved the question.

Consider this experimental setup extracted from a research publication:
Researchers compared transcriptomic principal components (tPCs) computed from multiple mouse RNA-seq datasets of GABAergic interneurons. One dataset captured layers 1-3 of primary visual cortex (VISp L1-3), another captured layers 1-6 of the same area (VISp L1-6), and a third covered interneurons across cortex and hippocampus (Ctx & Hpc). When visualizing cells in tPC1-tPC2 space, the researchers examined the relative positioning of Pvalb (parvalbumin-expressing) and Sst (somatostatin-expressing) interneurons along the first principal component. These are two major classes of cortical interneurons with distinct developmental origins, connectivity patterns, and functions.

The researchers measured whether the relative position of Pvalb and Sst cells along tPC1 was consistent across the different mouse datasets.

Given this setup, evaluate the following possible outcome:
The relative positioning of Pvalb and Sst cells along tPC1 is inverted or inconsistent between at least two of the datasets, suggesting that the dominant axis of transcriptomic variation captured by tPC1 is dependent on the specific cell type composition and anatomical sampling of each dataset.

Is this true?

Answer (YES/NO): YES